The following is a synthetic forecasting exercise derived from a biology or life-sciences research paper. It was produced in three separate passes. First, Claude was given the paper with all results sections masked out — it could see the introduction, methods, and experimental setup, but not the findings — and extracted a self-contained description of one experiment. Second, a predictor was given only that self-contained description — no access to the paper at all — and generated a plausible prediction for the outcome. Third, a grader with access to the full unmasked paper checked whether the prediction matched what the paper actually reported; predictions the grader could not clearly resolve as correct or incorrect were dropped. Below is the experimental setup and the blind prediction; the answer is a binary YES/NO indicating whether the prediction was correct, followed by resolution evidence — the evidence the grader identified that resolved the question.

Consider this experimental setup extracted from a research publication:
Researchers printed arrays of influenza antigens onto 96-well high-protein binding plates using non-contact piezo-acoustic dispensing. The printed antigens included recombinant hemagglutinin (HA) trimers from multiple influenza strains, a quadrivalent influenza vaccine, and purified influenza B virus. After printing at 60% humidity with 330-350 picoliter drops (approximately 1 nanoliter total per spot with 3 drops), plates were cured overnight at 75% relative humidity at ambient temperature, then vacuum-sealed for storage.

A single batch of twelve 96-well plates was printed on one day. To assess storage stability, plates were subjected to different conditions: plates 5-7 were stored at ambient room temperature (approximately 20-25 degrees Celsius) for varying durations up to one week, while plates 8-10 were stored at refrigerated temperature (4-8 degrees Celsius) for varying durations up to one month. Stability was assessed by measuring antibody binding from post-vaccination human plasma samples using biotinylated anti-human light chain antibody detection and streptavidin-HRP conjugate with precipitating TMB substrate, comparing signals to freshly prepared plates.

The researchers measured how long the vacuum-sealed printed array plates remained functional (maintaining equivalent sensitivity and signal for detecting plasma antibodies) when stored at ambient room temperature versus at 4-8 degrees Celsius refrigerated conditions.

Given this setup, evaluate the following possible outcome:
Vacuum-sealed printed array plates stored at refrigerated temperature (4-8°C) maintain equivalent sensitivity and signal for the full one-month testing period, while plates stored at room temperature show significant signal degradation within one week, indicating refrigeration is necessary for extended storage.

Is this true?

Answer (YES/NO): YES